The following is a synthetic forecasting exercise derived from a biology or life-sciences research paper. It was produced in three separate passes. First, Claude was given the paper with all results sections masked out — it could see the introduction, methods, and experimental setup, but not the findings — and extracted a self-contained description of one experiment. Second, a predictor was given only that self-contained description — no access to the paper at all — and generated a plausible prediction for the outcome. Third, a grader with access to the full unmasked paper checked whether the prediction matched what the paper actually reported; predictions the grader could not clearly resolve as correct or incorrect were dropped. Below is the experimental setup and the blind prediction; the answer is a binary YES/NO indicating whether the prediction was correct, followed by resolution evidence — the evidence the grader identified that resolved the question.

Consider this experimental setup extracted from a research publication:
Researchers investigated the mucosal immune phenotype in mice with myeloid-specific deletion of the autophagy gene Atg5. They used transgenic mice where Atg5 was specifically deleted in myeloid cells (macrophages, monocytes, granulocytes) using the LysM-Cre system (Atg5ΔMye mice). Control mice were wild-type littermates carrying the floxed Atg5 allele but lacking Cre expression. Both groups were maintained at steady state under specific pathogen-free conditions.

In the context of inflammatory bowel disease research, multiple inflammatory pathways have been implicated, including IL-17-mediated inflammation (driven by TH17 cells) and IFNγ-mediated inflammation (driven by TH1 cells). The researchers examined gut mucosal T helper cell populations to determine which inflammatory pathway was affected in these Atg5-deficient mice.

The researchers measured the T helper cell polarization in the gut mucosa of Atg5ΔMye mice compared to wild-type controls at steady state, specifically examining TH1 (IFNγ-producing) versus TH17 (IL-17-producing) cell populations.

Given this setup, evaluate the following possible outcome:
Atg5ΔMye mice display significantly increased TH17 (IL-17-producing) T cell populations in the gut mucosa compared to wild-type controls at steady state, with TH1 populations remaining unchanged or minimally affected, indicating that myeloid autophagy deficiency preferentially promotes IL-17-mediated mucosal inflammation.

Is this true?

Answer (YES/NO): NO